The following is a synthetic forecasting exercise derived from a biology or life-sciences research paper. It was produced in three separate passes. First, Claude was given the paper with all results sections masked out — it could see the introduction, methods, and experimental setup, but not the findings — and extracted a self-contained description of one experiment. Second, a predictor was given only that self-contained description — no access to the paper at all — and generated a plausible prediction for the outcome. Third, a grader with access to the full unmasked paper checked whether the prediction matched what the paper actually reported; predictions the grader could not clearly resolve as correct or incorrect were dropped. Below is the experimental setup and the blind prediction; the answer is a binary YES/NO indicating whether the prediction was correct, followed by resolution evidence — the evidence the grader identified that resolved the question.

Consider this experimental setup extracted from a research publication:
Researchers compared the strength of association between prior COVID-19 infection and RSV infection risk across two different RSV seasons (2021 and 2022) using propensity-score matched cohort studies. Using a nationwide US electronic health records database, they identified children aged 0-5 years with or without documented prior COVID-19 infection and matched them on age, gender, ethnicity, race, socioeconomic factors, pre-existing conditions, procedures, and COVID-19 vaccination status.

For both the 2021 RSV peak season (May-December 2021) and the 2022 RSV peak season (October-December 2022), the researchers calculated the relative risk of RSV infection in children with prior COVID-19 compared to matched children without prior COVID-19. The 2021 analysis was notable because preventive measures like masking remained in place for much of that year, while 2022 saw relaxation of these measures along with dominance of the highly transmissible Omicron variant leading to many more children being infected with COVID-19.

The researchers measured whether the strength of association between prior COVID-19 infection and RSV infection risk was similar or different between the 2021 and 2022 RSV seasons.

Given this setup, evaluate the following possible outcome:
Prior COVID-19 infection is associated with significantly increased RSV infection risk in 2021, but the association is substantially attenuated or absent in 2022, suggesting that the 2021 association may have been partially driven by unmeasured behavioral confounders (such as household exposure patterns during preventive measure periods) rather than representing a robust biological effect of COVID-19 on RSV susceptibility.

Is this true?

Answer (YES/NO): NO